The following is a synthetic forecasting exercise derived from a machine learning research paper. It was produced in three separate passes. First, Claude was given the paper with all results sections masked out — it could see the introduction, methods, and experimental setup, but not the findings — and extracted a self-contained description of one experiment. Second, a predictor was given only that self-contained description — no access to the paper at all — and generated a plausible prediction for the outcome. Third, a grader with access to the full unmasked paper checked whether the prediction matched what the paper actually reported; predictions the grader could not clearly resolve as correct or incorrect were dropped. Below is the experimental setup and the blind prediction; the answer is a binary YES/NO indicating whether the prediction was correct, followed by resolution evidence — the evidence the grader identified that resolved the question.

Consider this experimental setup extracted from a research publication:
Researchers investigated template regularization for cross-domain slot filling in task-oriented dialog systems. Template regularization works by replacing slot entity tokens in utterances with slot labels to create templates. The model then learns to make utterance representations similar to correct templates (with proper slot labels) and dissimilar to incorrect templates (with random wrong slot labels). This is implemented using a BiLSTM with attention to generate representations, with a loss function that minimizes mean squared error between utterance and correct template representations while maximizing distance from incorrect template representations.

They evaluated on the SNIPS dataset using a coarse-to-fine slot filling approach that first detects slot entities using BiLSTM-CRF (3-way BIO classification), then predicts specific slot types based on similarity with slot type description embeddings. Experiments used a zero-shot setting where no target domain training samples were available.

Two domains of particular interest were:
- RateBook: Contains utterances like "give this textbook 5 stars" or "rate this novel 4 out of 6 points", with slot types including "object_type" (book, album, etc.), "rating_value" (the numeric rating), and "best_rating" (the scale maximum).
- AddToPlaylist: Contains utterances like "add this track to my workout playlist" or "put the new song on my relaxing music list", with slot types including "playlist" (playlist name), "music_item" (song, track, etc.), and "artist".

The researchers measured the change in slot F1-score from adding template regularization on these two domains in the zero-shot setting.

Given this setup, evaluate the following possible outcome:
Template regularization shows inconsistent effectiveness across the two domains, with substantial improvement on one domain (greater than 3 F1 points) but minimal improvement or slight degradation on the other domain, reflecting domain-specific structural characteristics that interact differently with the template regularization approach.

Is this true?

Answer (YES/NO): NO